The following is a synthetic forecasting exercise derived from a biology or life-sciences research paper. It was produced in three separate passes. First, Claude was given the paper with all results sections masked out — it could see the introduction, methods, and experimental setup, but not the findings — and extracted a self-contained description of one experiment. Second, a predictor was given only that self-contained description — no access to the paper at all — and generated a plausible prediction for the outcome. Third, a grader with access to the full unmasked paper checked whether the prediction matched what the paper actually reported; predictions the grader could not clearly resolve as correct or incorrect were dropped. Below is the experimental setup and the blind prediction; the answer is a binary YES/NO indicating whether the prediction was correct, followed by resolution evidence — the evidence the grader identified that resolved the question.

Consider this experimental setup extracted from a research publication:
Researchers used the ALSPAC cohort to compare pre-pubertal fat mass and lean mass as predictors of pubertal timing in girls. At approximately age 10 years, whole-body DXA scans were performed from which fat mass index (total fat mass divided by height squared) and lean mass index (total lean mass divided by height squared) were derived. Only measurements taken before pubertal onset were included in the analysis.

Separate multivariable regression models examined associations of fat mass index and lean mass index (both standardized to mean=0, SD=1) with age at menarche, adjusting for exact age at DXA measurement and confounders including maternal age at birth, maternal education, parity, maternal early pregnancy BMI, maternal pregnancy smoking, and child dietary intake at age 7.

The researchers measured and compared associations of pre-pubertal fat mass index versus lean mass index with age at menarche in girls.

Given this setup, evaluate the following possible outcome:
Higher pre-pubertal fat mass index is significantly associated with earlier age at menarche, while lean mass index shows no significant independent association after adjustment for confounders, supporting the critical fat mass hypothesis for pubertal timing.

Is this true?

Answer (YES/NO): NO